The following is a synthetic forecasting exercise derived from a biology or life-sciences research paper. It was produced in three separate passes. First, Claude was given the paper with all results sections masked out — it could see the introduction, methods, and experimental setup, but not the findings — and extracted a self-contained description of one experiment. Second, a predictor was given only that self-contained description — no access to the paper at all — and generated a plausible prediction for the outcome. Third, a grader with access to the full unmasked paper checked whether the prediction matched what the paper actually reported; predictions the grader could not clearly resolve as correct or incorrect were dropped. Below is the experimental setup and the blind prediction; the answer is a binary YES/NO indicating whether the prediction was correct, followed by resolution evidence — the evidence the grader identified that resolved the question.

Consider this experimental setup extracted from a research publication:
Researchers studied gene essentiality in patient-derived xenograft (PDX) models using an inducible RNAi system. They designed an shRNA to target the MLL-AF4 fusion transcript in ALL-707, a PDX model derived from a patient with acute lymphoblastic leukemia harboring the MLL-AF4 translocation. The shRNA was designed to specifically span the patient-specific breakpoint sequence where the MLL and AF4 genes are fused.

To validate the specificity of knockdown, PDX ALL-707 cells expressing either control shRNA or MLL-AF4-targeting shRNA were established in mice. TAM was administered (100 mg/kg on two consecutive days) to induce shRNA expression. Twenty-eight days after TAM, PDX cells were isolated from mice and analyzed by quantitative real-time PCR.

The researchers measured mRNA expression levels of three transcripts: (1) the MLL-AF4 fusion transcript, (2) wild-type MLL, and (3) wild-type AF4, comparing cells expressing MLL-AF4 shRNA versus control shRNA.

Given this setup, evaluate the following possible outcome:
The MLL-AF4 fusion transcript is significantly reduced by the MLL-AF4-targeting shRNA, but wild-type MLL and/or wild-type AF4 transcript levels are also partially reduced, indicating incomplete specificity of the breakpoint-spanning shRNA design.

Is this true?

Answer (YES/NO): NO